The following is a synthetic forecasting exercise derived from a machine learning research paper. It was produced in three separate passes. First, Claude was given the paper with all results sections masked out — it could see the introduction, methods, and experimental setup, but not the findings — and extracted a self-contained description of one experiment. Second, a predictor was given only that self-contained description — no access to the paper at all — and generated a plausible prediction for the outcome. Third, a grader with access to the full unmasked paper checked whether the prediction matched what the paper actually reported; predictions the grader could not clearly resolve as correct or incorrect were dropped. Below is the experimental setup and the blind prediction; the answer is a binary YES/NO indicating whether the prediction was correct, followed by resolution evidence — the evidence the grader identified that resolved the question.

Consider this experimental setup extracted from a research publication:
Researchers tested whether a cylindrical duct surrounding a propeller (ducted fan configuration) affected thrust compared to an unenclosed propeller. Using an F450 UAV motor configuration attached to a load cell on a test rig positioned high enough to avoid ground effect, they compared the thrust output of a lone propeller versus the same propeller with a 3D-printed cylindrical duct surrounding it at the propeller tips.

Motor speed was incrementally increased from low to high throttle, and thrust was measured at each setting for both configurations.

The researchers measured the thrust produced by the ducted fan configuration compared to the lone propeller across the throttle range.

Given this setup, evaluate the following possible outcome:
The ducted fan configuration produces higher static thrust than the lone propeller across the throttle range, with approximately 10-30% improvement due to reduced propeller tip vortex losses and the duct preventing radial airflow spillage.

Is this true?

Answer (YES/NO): NO